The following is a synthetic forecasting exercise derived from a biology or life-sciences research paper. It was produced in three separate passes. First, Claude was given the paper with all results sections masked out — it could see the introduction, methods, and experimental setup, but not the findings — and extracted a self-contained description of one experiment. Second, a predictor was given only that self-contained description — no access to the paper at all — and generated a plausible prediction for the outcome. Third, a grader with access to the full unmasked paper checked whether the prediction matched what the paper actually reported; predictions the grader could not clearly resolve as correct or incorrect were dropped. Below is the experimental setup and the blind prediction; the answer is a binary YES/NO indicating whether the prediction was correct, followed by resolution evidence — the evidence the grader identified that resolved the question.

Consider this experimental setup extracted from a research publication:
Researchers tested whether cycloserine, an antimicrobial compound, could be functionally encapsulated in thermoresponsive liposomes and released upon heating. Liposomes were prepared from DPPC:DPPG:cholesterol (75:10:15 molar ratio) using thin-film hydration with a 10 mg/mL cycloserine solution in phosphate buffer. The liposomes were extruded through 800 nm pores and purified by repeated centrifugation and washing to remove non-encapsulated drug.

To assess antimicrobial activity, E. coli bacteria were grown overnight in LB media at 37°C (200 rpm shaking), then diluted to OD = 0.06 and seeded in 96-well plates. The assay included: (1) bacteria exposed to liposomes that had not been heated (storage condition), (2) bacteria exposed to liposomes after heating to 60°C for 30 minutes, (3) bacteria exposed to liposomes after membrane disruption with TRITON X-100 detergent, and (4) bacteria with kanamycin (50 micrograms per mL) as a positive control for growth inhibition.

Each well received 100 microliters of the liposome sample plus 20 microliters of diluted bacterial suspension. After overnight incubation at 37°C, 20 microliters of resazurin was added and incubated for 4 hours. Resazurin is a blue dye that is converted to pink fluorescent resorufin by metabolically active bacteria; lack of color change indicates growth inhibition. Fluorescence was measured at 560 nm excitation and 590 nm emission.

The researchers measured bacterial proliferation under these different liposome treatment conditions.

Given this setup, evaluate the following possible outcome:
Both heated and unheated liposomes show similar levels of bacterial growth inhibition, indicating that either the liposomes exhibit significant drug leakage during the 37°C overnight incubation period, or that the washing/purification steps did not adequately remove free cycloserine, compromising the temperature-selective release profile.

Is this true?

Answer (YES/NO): NO